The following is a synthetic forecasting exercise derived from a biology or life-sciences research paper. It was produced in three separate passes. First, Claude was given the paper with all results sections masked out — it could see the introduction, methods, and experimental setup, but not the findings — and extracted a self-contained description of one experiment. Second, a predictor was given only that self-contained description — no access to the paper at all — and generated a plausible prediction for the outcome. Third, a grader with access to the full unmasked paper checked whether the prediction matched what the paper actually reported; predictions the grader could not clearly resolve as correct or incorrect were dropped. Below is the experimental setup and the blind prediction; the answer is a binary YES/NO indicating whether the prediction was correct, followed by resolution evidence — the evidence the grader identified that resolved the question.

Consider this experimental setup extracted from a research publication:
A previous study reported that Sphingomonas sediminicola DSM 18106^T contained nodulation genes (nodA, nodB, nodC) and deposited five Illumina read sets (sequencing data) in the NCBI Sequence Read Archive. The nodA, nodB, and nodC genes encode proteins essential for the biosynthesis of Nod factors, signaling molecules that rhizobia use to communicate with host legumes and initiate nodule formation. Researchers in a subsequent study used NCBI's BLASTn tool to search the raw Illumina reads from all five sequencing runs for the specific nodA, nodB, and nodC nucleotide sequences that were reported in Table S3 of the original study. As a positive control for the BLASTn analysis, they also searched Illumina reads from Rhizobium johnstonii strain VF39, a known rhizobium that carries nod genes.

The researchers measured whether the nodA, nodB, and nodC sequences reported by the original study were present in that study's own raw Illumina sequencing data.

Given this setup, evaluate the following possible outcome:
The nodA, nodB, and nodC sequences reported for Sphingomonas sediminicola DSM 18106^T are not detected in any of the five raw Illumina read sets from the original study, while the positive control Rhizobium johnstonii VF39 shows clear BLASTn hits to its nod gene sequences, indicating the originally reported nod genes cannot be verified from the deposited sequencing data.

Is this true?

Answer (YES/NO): YES